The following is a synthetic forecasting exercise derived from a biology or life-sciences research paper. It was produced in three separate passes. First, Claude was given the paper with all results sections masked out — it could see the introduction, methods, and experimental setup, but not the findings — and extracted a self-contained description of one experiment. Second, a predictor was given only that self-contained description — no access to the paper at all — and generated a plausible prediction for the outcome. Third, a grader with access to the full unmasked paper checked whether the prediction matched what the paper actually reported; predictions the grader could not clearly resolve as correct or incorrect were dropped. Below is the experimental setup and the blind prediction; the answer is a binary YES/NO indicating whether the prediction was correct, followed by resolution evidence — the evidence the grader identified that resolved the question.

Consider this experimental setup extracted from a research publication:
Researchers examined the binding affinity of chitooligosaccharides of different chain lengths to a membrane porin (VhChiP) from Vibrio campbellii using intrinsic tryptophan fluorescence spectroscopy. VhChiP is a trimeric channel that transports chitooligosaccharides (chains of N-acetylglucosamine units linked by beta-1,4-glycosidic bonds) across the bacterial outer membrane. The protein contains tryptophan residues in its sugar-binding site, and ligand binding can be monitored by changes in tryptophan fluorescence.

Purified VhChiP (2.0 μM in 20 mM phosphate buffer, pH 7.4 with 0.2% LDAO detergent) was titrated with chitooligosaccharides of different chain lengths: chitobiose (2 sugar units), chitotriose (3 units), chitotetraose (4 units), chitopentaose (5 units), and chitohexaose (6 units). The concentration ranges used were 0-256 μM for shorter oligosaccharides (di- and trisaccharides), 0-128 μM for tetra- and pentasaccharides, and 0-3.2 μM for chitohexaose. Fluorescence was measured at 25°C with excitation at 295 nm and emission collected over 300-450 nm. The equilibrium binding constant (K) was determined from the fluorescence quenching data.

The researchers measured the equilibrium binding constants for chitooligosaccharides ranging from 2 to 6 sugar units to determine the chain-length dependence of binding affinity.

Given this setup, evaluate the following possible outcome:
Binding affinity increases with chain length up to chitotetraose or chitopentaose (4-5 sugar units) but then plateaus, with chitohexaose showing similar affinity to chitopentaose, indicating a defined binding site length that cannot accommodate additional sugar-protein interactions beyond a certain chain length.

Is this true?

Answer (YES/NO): NO